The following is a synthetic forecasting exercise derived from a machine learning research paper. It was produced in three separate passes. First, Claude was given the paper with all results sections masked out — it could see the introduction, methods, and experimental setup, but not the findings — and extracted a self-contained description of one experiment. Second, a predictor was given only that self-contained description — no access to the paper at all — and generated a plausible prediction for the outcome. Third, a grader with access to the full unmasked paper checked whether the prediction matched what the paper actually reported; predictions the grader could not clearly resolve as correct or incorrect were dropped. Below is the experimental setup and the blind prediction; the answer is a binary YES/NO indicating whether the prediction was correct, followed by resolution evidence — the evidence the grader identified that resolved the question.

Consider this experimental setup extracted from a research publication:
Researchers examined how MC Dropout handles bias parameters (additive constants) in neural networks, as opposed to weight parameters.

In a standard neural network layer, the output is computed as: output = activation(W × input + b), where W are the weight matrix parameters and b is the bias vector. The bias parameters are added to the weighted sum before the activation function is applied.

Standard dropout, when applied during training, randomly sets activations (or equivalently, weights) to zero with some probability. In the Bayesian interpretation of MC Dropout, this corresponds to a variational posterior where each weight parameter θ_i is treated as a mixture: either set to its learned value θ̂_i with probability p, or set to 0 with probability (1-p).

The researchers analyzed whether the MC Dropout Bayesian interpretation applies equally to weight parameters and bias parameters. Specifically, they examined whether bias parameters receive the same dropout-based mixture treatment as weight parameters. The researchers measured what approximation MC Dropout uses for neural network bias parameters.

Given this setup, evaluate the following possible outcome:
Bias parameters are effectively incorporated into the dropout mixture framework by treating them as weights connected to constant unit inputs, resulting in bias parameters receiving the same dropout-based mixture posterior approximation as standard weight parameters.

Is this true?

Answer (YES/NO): NO